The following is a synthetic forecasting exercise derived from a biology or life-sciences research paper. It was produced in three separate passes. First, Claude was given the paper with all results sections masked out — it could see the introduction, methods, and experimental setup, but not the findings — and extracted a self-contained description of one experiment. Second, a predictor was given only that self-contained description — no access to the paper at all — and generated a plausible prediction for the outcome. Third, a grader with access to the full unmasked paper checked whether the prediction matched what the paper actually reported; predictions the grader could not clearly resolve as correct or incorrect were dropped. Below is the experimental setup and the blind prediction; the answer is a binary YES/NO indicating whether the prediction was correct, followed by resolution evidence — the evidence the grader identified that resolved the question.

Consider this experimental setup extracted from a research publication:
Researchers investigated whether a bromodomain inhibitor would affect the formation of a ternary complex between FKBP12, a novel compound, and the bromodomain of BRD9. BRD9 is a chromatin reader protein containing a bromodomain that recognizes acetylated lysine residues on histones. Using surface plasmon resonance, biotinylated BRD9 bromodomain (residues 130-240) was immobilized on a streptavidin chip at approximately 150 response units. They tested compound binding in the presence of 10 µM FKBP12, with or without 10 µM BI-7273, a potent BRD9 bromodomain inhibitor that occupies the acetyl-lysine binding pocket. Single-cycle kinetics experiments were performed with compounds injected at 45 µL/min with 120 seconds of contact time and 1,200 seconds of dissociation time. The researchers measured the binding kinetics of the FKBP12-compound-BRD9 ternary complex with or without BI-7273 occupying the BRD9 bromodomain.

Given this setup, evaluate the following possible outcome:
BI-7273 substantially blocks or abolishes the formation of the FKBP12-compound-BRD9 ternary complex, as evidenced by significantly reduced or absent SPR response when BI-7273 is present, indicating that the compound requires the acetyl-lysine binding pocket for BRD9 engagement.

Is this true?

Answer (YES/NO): YES